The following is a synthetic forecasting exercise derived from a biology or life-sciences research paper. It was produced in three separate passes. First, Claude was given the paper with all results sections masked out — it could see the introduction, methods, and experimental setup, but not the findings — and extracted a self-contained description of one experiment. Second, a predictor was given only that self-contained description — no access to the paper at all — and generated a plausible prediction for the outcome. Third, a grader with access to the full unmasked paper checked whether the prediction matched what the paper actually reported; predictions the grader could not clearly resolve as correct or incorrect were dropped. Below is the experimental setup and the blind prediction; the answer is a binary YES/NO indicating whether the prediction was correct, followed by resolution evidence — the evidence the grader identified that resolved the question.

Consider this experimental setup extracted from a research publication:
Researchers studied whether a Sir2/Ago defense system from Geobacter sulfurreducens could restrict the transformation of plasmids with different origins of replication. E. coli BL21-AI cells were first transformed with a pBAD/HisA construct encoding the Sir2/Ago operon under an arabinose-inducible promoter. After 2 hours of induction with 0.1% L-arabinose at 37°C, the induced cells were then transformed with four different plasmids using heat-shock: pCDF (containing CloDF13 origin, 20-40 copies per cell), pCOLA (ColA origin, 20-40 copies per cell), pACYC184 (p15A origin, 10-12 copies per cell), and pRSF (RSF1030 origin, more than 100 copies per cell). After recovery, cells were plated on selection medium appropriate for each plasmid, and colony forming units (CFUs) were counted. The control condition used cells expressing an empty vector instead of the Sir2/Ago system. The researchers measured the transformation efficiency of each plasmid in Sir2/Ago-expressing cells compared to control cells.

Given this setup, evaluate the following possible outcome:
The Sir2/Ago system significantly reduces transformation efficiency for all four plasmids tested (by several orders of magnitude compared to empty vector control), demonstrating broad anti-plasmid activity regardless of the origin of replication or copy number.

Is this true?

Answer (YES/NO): NO